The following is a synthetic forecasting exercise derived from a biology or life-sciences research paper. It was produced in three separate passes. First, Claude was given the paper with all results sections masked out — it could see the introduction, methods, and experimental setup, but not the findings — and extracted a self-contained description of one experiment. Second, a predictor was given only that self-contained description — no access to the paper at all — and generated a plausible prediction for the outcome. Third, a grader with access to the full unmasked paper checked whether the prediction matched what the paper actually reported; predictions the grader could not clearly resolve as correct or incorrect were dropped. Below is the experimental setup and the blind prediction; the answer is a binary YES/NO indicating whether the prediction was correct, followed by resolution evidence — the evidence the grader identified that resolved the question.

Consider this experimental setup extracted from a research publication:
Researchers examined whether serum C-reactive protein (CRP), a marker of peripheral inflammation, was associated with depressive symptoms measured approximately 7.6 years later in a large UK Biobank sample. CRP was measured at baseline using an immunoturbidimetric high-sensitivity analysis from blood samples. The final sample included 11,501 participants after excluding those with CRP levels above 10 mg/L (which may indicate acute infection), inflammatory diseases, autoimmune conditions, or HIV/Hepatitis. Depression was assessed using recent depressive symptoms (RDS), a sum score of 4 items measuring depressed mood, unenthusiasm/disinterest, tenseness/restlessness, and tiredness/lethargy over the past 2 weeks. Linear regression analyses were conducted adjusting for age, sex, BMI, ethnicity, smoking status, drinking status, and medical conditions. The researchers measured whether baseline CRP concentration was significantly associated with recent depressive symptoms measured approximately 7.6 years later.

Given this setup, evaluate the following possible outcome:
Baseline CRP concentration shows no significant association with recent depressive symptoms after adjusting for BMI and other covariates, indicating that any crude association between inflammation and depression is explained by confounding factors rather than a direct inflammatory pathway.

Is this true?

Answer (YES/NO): NO